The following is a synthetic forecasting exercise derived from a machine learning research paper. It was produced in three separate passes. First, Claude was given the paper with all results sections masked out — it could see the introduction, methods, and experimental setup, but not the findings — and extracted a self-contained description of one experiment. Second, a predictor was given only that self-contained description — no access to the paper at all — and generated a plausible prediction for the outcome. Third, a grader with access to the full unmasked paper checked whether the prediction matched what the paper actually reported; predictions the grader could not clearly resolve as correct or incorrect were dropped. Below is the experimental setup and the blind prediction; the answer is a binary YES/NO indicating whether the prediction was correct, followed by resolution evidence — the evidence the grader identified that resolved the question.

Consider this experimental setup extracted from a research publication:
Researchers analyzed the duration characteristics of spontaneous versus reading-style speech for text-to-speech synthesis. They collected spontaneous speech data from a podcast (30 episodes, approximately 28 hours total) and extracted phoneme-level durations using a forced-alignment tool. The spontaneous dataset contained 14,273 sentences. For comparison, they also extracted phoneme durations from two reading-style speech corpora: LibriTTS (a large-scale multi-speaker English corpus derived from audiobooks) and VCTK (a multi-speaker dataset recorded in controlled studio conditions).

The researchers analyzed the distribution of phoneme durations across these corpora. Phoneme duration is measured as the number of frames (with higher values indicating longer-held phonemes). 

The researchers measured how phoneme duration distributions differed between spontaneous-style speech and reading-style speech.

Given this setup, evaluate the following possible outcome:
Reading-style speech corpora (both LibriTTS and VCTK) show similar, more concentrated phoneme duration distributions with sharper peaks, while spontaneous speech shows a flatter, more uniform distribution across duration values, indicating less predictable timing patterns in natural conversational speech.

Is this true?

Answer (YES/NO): YES